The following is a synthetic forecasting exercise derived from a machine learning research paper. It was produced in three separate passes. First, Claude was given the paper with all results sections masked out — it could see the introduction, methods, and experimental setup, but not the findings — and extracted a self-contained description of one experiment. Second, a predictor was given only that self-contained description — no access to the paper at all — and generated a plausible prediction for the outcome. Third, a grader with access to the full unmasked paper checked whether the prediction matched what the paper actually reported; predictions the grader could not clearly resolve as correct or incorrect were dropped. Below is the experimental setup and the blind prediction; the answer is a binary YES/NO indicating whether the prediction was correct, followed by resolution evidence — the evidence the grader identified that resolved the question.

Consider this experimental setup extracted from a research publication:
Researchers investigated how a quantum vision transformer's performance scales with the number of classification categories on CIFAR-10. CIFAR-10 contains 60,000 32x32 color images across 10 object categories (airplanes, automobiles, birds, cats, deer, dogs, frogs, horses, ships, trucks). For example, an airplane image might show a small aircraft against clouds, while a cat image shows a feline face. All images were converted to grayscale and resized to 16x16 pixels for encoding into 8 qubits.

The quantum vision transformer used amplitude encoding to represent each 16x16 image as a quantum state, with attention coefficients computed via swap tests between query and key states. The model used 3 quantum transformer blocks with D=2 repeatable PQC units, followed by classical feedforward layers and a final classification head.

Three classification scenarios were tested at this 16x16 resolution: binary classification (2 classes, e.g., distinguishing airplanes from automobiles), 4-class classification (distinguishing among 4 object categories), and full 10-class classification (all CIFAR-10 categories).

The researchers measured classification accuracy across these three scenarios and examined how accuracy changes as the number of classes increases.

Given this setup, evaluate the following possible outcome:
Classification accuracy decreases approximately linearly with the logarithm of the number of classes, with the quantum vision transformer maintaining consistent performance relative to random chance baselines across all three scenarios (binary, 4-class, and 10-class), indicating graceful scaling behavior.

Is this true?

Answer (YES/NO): NO